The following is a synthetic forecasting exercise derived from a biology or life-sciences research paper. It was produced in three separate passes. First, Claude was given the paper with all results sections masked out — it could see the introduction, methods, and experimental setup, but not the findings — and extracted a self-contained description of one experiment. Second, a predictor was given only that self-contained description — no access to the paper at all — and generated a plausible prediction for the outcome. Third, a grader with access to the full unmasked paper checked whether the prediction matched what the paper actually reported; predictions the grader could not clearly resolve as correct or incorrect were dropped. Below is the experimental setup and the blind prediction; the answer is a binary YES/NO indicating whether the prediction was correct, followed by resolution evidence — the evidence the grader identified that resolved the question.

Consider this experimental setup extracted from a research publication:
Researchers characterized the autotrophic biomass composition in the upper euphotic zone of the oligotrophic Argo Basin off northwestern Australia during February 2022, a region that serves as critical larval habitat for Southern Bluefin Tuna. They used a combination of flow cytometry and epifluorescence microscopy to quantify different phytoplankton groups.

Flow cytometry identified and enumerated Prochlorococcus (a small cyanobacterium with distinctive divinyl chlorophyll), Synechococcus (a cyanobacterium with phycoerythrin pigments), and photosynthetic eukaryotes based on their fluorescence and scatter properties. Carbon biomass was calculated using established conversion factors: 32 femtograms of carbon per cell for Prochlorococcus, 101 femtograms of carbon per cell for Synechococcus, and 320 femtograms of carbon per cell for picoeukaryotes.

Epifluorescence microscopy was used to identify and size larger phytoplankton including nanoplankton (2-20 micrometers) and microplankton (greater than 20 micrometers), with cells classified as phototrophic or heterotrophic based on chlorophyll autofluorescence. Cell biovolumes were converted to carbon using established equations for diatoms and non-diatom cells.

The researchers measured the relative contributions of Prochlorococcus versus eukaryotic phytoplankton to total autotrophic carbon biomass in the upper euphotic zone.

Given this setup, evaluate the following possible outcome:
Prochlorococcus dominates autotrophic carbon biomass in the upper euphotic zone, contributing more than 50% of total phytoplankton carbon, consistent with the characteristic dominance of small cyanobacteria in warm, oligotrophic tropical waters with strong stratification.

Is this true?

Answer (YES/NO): YES